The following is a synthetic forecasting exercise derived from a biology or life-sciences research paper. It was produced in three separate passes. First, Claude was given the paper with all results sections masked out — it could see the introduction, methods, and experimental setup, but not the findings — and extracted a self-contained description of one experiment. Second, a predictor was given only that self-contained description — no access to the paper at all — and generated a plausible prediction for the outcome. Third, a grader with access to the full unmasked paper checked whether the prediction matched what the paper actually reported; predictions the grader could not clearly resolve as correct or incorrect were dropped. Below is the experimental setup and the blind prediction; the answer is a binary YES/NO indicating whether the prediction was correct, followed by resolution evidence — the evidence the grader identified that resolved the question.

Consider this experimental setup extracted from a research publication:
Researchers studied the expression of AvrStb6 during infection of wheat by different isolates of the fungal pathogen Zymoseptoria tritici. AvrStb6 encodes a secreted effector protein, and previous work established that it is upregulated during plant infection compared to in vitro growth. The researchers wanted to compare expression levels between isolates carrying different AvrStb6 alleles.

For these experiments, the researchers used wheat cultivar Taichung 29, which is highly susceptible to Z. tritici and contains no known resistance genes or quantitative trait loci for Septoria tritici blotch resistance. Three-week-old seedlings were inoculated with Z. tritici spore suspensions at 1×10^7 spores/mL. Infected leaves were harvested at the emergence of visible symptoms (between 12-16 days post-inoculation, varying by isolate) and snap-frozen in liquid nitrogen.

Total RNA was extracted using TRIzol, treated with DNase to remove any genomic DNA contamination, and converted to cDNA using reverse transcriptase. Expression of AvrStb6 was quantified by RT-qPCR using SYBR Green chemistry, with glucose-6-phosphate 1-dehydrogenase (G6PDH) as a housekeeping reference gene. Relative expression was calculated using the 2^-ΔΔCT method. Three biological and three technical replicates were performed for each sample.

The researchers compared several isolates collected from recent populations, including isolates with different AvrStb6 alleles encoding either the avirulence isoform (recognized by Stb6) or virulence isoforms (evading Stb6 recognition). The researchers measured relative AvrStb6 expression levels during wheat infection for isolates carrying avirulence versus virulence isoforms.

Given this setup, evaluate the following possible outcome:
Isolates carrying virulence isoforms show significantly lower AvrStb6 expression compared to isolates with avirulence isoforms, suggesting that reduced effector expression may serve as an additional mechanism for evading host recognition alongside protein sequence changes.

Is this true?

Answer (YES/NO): NO